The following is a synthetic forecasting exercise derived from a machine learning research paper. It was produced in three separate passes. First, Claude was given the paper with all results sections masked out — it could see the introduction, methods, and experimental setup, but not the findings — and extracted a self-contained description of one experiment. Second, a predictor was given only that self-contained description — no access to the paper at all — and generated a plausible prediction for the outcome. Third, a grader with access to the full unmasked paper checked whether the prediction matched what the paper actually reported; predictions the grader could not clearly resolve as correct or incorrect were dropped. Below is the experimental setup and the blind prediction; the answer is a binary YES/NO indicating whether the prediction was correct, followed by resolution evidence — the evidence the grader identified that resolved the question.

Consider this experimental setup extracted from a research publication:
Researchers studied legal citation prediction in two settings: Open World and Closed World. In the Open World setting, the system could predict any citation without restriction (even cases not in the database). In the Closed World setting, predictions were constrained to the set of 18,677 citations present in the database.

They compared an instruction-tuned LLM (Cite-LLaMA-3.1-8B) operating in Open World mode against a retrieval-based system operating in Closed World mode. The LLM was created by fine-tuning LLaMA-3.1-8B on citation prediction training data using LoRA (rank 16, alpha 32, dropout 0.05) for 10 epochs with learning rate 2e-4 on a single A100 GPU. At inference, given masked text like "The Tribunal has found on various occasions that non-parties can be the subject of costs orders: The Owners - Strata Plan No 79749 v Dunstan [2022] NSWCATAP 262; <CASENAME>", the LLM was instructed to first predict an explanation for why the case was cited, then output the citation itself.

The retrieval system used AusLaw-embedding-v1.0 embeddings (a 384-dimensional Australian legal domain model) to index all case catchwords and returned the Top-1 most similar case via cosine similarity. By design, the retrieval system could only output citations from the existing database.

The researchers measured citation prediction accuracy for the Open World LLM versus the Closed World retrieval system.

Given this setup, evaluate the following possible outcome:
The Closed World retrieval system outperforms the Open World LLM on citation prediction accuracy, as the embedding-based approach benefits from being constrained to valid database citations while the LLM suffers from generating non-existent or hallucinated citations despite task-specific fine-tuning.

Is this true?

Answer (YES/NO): NO